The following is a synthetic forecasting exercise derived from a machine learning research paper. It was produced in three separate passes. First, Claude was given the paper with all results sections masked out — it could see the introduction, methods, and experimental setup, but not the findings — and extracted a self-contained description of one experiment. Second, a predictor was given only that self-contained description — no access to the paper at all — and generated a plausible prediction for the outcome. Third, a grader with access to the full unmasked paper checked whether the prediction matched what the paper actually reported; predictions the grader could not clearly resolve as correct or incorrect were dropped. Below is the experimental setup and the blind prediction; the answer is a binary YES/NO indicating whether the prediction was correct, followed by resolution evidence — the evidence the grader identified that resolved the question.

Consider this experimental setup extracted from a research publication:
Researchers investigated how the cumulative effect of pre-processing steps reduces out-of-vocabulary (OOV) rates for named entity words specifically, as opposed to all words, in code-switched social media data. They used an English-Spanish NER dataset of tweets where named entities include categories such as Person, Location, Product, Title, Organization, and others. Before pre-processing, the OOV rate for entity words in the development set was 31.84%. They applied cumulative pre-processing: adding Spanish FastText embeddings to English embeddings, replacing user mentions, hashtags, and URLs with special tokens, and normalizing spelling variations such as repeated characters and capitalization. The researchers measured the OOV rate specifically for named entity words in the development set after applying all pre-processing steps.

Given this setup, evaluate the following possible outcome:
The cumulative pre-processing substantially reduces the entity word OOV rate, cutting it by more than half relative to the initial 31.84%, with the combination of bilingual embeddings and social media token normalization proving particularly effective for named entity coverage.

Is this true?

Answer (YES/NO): NO